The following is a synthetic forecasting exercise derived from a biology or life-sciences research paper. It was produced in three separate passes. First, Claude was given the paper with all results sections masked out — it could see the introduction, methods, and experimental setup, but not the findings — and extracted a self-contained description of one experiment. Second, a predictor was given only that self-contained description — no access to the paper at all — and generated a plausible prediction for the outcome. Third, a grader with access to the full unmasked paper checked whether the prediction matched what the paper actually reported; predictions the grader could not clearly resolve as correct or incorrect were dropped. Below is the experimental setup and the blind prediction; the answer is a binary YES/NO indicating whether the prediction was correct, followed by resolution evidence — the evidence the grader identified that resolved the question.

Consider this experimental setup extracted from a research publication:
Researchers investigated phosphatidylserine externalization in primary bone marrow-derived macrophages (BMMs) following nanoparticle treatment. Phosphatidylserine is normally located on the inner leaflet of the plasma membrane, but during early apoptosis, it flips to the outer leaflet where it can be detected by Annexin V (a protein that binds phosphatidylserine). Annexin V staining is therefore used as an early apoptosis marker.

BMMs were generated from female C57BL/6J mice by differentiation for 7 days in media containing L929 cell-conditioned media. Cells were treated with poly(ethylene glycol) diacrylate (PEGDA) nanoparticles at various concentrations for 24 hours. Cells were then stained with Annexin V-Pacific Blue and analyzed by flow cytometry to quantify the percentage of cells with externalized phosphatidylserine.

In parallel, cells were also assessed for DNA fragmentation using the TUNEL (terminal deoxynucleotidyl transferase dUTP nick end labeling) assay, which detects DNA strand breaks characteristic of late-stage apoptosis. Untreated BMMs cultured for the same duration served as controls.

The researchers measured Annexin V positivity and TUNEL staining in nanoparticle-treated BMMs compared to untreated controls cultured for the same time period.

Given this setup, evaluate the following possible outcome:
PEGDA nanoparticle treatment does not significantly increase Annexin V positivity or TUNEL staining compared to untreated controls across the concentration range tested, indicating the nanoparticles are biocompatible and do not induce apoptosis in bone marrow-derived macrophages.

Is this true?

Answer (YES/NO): YES